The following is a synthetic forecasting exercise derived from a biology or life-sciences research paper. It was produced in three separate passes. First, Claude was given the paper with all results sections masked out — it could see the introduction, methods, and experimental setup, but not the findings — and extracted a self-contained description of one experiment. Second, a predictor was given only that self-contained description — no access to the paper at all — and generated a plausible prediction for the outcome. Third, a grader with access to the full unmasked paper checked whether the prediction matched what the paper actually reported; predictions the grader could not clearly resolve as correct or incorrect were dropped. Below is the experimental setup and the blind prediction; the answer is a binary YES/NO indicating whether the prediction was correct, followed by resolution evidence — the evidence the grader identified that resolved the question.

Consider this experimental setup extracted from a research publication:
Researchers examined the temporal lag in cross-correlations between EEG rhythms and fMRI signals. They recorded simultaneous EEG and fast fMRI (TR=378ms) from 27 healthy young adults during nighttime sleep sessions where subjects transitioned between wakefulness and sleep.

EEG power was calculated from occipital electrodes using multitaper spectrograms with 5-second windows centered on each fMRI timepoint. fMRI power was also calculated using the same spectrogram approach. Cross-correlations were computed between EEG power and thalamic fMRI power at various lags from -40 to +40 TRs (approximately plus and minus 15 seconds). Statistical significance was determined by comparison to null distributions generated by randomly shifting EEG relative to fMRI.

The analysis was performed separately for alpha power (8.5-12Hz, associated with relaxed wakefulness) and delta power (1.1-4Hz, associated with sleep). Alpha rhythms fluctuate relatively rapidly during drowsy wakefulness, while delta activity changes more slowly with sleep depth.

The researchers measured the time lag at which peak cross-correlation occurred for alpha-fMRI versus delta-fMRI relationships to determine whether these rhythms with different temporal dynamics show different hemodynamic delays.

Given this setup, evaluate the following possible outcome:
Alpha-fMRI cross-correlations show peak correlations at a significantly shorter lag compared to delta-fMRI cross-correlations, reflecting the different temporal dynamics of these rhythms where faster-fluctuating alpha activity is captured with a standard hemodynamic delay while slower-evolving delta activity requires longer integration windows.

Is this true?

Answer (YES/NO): NO